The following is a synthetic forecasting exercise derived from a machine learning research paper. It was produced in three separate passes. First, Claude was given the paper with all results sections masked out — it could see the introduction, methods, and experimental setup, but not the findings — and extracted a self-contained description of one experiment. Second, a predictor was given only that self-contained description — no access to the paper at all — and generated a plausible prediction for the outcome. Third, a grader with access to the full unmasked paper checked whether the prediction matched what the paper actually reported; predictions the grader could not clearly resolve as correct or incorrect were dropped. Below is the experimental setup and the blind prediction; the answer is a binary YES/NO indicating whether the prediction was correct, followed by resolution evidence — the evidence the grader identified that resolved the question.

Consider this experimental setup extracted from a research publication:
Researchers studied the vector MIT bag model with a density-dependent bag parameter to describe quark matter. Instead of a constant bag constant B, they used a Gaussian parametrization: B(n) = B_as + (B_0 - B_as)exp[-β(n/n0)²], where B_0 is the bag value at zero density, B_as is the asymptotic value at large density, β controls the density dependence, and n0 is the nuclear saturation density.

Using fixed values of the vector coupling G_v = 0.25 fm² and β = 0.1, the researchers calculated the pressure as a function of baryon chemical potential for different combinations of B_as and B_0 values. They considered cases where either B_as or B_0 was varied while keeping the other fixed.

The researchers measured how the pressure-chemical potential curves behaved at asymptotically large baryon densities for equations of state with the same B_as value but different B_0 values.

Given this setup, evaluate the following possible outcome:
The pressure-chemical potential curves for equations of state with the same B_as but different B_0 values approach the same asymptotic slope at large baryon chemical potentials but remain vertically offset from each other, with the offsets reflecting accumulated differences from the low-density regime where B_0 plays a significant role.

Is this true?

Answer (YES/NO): NO